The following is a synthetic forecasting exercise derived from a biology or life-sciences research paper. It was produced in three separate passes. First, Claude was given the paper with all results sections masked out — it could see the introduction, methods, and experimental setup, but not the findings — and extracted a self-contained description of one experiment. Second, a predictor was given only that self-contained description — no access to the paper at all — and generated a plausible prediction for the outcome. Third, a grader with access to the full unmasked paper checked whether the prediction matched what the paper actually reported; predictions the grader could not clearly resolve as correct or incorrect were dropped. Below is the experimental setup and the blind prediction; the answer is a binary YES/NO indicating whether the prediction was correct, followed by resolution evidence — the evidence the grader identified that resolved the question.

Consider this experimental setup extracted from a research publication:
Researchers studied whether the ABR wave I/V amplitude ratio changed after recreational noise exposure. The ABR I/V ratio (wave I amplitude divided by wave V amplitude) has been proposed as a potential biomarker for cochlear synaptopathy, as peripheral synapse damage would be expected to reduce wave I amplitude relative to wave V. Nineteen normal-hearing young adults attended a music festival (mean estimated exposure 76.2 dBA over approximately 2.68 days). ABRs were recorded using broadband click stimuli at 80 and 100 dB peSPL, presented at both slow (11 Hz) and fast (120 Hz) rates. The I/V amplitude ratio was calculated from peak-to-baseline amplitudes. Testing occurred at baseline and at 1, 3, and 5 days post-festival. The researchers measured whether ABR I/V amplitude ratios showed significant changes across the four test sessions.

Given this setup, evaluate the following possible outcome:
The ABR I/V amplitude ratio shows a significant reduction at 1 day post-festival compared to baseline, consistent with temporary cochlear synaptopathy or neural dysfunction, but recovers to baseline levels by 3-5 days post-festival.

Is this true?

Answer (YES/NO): NO